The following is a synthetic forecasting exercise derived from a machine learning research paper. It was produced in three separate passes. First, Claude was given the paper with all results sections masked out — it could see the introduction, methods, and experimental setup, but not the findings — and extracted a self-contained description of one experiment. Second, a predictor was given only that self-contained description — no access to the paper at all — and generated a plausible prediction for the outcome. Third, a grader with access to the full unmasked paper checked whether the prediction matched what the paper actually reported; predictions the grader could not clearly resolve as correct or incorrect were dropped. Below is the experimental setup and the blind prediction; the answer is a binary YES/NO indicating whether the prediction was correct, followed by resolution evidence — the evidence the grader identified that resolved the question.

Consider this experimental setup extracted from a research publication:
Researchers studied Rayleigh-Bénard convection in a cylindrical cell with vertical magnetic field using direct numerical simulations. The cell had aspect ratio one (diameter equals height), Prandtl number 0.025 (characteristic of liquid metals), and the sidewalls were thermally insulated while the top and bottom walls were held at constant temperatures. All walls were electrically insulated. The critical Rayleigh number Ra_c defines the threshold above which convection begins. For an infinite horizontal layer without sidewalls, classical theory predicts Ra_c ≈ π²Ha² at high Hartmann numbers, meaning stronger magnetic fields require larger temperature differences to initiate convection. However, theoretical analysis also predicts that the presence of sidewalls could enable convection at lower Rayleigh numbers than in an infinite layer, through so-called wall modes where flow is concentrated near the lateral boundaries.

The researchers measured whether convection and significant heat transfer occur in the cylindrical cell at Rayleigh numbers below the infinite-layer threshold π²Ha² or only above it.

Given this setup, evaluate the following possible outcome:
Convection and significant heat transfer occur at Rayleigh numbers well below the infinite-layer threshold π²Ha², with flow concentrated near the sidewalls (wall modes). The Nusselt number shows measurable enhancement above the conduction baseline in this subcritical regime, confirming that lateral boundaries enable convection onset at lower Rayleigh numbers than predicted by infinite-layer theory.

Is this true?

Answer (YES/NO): NO